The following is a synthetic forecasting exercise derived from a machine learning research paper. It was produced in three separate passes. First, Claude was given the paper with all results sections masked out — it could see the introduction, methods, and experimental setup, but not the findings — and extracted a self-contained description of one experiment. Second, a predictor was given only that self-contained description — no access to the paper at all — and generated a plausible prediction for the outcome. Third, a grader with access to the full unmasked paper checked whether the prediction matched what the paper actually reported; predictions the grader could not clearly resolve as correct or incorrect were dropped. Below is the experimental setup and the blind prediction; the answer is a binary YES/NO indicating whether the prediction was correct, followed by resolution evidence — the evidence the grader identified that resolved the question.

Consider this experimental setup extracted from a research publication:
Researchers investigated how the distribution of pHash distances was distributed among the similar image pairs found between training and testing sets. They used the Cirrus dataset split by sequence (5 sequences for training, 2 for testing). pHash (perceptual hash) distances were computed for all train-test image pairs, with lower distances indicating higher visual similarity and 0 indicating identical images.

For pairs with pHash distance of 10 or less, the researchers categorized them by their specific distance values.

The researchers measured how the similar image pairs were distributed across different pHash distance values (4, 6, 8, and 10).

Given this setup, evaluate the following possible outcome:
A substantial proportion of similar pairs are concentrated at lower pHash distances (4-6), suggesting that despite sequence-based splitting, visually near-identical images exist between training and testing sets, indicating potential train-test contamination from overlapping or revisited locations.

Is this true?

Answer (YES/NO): NO